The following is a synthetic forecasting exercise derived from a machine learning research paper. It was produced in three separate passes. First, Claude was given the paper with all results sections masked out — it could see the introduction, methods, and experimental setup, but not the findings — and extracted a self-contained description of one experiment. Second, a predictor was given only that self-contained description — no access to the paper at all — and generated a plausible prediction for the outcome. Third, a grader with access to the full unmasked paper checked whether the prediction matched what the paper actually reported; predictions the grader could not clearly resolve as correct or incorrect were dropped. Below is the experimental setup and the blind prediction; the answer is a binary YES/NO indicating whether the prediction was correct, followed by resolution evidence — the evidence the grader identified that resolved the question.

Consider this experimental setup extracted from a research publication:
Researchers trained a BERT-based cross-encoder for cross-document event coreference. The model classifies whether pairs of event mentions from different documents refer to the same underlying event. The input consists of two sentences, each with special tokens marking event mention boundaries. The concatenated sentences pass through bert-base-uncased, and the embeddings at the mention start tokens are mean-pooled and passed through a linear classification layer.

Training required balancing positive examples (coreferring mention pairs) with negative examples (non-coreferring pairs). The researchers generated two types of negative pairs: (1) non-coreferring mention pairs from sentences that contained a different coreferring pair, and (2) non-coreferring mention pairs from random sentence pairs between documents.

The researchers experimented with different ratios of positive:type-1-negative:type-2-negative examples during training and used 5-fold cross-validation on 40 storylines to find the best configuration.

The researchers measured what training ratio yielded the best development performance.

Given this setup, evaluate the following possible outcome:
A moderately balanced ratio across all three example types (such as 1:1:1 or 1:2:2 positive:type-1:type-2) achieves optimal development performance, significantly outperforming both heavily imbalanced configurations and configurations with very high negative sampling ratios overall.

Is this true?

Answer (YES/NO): NO